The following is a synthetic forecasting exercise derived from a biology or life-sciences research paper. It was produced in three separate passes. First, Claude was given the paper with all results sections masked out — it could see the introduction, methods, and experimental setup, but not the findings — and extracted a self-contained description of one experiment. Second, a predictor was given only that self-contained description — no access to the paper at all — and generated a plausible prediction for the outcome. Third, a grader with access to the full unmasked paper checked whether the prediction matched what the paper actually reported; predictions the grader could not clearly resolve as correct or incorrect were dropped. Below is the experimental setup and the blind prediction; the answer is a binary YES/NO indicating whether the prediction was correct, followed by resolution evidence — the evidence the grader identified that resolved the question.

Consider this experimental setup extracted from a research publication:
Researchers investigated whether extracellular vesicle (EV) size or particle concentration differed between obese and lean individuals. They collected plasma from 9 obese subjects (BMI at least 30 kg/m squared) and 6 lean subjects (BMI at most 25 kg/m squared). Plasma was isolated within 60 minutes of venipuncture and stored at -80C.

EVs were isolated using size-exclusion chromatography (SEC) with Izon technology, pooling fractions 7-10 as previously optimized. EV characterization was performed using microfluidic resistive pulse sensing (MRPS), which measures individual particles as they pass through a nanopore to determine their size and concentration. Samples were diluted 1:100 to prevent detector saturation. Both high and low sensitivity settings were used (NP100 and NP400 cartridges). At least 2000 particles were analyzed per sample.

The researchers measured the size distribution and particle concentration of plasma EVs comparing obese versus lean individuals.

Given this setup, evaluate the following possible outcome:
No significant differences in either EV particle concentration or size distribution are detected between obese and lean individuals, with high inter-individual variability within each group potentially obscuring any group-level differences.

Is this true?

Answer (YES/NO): NO